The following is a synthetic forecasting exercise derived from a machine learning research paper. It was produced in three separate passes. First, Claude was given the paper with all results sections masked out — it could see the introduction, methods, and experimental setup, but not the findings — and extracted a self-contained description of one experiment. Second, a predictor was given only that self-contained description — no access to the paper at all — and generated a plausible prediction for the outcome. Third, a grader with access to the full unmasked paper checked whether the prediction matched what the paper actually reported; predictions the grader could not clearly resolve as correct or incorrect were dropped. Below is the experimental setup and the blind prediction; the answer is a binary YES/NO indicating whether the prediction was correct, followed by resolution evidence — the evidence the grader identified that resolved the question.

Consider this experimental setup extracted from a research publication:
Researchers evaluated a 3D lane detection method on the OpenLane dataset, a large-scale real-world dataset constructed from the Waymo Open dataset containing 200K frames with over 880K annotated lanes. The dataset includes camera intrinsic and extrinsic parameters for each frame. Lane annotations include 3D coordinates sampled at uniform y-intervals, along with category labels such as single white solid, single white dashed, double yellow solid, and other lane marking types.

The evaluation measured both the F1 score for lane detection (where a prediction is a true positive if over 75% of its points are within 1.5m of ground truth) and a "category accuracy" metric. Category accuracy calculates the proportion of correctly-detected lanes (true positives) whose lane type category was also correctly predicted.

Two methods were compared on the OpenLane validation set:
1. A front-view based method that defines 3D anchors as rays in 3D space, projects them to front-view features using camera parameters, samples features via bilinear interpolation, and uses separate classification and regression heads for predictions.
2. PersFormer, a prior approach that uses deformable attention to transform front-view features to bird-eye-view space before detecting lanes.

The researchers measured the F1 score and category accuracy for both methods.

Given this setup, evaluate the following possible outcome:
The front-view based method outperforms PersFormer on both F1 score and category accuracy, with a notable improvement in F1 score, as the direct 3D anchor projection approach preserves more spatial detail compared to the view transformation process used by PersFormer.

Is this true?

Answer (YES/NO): NO